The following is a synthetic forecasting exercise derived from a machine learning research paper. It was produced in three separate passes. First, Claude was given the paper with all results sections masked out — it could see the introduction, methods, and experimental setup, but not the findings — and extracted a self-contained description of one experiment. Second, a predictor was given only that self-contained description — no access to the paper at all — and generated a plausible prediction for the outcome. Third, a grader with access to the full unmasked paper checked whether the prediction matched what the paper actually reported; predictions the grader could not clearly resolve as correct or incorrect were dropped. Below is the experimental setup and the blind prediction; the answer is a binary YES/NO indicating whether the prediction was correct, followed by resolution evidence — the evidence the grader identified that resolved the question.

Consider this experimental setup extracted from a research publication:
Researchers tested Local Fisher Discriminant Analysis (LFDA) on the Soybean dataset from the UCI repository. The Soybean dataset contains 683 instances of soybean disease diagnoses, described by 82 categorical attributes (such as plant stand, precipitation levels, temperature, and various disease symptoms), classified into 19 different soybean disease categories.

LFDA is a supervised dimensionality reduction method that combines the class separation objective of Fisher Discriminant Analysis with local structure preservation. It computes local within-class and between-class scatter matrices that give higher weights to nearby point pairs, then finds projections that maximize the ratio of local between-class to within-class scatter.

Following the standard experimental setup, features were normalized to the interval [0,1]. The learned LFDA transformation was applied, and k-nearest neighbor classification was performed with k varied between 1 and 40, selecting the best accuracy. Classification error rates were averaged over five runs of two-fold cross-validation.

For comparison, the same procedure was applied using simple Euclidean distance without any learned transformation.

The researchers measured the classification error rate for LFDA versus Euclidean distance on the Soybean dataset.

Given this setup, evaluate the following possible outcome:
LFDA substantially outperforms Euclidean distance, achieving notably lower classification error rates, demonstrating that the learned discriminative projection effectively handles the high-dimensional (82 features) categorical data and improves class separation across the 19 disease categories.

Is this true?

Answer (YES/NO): NO